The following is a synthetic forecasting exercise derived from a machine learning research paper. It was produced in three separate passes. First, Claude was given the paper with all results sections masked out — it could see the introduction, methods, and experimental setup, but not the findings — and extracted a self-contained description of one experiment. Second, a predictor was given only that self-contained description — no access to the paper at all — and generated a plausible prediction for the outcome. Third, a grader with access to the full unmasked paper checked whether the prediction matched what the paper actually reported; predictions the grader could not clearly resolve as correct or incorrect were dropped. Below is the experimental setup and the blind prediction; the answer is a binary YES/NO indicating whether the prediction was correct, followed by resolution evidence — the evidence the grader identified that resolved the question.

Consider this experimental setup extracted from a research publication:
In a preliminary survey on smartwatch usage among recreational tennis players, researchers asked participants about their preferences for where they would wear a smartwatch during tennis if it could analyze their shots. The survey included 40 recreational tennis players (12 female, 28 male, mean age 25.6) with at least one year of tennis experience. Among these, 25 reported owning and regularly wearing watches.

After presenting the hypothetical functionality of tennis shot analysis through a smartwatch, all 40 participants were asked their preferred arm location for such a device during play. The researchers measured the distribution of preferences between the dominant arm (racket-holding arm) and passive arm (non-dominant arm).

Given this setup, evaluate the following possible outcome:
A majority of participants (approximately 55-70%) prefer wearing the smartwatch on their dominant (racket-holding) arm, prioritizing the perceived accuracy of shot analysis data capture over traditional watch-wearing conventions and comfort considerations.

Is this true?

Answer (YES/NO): NO